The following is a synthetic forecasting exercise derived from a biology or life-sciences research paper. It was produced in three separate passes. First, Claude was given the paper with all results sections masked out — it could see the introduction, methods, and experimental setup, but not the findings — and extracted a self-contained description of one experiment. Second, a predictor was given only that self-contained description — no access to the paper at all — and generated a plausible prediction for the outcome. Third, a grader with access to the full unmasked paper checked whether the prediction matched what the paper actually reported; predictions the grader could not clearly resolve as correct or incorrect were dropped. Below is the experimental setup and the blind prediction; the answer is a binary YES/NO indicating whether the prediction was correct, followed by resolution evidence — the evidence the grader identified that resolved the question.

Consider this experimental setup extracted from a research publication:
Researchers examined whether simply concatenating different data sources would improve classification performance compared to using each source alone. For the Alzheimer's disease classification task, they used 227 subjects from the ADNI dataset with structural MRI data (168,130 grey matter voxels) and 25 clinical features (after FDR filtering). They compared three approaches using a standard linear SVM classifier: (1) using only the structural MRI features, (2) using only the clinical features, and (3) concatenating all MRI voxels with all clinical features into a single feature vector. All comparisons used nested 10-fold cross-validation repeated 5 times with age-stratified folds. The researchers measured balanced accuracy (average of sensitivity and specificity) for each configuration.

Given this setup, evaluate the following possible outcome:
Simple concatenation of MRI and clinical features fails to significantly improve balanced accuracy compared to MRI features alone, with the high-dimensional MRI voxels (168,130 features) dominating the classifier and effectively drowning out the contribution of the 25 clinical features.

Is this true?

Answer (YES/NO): YES